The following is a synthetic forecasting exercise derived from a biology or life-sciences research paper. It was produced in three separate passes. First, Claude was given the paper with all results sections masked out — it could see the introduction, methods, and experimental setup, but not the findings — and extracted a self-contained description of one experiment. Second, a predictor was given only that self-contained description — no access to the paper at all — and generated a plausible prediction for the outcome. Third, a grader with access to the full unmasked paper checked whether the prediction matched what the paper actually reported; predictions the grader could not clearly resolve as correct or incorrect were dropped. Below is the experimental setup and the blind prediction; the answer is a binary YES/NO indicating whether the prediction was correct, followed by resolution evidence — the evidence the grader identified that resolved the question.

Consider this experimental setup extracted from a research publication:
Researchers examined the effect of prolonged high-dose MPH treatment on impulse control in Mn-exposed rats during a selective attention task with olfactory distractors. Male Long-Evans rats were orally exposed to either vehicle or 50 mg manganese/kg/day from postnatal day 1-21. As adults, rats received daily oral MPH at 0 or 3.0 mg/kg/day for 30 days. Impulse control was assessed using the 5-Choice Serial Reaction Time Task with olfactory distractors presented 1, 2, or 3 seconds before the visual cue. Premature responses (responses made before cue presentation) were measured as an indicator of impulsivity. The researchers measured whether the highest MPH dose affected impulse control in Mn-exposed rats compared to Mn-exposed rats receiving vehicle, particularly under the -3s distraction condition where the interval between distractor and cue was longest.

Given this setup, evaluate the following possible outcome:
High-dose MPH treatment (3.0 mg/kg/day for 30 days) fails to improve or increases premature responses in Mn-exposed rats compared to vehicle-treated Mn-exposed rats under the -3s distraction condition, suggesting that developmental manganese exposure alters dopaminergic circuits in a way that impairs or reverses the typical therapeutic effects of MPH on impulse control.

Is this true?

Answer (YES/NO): YES